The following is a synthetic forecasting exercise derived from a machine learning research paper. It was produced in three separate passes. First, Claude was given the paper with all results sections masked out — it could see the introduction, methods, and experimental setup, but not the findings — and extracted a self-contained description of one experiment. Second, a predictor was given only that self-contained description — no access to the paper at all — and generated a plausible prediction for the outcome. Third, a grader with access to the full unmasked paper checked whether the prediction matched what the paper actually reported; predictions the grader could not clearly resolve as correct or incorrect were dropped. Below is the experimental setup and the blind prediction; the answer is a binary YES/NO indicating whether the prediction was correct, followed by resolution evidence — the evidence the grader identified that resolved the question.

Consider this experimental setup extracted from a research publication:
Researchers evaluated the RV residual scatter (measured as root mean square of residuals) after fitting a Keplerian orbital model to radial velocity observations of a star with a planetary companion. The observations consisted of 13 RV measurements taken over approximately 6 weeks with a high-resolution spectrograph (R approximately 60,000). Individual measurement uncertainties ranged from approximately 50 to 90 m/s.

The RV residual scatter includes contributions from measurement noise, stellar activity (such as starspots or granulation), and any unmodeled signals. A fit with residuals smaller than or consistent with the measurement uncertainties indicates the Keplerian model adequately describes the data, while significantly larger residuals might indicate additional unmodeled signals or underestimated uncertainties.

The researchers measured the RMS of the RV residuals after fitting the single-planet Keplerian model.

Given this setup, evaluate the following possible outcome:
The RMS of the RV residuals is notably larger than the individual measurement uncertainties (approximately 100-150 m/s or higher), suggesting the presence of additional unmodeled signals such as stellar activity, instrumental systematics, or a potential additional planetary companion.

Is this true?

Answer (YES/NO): NO